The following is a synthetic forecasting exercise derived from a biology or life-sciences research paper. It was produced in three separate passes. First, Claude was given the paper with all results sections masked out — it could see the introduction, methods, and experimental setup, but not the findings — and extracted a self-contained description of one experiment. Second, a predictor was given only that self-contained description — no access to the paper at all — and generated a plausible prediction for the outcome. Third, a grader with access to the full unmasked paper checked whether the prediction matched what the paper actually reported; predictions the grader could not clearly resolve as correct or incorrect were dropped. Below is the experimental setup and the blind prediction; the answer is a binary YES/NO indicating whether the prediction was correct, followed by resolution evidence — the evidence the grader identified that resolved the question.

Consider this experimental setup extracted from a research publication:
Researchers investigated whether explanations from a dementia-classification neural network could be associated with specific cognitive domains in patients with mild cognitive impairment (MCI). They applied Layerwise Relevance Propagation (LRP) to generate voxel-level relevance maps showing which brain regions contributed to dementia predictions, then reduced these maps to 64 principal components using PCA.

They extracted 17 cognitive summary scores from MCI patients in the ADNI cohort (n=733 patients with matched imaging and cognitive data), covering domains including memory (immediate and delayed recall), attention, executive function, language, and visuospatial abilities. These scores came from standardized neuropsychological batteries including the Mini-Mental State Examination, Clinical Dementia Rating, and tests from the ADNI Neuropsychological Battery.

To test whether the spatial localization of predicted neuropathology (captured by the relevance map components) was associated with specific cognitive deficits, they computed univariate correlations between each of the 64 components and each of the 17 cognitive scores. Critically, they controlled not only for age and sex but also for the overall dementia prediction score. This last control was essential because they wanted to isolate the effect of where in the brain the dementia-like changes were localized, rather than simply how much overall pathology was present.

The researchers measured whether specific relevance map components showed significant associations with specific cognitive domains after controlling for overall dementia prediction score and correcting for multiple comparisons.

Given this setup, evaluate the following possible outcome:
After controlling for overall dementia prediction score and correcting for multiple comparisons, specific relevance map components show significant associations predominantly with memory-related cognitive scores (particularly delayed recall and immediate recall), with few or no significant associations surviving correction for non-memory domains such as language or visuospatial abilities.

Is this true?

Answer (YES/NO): NO